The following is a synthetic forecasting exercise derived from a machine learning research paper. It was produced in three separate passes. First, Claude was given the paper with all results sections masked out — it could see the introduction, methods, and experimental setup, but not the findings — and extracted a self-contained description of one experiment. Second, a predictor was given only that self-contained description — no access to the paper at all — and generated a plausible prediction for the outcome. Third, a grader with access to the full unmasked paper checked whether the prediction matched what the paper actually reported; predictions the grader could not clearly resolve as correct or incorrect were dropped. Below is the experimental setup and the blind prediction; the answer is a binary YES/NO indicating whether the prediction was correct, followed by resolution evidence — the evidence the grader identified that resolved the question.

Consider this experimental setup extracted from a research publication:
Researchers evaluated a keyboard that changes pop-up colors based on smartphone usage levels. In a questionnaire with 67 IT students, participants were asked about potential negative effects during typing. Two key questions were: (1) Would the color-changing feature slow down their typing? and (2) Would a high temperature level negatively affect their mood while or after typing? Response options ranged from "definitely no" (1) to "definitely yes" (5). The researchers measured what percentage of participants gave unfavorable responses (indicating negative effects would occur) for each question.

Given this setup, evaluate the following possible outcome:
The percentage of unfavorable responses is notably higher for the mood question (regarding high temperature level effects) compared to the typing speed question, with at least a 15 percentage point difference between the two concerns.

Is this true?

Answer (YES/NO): YES